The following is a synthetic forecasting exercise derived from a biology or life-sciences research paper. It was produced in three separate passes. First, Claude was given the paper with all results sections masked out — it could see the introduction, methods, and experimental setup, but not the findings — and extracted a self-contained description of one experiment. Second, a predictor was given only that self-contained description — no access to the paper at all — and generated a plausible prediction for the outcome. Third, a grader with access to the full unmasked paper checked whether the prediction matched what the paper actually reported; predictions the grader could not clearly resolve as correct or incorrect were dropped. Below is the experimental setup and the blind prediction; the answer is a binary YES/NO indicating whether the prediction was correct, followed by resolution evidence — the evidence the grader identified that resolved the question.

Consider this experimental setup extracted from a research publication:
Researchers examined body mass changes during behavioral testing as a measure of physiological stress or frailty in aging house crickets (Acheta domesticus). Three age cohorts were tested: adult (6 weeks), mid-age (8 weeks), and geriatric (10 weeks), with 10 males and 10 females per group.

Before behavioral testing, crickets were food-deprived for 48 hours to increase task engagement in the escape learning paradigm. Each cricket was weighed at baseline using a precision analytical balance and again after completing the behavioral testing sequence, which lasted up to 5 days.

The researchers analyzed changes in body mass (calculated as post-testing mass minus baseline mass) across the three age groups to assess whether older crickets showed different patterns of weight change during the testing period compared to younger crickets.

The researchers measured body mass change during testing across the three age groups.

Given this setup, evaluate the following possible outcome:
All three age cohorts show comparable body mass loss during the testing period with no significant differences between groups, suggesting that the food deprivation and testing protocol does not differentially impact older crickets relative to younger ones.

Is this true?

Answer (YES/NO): NO